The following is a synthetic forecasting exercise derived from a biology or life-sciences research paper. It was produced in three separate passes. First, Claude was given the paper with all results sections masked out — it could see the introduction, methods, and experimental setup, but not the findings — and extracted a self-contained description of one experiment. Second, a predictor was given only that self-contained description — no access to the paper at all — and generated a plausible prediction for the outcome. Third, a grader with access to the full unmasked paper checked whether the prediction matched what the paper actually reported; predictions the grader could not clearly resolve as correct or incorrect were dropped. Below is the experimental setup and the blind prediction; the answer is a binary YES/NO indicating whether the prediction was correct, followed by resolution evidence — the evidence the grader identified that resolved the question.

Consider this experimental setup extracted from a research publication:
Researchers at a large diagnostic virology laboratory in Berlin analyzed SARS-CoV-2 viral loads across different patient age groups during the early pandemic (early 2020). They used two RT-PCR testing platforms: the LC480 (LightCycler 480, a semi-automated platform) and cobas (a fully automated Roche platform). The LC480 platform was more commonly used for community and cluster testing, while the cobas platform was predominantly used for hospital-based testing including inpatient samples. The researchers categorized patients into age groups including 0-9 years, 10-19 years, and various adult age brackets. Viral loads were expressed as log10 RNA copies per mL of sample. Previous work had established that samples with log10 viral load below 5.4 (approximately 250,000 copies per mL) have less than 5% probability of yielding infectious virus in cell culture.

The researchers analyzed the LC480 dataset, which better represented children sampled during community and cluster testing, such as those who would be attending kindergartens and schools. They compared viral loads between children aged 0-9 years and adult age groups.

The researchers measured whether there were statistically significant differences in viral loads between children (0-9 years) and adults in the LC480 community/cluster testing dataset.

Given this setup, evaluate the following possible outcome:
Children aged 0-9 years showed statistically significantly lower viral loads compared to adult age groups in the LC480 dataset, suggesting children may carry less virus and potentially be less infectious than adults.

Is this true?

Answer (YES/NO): NO